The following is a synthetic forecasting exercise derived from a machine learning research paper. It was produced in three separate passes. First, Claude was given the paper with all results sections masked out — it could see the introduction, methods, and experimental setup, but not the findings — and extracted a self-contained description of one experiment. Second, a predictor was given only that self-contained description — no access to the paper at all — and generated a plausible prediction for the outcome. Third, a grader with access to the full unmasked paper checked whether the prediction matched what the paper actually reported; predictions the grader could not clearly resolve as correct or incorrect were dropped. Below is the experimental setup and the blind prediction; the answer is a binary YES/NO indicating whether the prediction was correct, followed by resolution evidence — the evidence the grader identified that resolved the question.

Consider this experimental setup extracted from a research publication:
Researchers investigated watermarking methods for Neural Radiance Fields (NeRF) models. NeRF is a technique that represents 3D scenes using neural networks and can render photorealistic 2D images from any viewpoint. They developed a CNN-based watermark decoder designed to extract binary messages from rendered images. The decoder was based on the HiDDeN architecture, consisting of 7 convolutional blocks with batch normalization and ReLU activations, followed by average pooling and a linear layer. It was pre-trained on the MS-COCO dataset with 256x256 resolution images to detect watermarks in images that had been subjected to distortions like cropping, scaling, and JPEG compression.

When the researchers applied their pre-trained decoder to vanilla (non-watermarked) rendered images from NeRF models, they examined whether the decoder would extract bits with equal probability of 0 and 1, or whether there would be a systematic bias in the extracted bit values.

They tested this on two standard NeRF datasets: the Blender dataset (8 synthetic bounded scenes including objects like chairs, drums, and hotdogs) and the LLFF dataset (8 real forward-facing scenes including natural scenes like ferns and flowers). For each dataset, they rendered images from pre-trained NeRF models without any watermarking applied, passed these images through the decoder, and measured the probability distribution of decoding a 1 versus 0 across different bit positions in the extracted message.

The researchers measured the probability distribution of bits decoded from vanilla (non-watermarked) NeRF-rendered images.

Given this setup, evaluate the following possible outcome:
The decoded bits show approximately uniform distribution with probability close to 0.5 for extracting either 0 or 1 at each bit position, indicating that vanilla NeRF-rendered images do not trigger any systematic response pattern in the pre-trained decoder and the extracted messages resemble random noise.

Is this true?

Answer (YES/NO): NO